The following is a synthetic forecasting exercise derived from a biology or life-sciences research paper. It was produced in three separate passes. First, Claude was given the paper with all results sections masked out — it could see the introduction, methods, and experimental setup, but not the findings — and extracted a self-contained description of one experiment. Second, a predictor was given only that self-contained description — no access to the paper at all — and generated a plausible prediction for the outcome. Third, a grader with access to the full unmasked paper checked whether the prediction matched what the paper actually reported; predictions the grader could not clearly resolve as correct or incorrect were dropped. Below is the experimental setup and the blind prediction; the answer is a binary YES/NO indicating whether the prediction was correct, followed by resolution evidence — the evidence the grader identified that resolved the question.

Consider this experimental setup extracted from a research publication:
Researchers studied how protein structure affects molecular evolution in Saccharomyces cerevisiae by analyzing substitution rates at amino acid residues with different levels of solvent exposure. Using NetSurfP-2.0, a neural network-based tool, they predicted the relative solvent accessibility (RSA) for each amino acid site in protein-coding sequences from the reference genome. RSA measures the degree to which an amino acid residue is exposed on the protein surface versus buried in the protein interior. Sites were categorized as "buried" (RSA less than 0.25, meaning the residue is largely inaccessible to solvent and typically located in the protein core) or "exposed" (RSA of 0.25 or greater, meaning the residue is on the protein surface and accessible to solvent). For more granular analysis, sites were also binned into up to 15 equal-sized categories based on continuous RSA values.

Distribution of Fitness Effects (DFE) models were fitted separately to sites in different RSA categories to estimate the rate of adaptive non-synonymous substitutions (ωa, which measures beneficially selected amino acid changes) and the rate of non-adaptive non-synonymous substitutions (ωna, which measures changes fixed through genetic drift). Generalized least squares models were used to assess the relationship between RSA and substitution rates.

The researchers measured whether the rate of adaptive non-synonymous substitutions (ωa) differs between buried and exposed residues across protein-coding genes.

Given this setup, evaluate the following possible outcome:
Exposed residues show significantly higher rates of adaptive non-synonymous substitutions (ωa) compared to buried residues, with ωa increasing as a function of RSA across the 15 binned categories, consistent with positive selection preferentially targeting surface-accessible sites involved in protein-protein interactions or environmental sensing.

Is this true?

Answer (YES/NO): YES